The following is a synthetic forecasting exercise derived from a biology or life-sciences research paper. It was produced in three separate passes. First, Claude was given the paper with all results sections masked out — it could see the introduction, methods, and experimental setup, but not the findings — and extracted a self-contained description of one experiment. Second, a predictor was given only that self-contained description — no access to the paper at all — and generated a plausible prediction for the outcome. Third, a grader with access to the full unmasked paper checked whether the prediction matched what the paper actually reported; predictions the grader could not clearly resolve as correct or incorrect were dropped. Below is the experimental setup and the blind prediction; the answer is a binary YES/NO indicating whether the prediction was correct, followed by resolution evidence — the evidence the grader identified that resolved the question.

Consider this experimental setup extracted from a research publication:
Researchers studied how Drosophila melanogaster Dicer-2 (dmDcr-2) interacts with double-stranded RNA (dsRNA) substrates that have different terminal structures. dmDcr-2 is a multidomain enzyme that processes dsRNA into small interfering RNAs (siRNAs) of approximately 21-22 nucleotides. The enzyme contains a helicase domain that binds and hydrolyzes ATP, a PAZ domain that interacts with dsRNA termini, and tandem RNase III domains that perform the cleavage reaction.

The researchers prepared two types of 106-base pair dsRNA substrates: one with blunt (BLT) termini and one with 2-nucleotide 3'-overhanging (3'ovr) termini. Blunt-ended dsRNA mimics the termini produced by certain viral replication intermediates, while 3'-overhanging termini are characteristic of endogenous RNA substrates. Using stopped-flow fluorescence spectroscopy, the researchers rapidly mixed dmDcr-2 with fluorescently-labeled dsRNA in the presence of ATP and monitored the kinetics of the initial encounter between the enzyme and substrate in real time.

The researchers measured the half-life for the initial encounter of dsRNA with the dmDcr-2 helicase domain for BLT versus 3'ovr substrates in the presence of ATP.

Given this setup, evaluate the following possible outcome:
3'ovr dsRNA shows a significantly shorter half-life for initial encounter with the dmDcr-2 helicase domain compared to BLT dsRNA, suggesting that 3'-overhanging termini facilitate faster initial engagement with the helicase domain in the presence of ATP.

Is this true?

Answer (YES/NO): NO